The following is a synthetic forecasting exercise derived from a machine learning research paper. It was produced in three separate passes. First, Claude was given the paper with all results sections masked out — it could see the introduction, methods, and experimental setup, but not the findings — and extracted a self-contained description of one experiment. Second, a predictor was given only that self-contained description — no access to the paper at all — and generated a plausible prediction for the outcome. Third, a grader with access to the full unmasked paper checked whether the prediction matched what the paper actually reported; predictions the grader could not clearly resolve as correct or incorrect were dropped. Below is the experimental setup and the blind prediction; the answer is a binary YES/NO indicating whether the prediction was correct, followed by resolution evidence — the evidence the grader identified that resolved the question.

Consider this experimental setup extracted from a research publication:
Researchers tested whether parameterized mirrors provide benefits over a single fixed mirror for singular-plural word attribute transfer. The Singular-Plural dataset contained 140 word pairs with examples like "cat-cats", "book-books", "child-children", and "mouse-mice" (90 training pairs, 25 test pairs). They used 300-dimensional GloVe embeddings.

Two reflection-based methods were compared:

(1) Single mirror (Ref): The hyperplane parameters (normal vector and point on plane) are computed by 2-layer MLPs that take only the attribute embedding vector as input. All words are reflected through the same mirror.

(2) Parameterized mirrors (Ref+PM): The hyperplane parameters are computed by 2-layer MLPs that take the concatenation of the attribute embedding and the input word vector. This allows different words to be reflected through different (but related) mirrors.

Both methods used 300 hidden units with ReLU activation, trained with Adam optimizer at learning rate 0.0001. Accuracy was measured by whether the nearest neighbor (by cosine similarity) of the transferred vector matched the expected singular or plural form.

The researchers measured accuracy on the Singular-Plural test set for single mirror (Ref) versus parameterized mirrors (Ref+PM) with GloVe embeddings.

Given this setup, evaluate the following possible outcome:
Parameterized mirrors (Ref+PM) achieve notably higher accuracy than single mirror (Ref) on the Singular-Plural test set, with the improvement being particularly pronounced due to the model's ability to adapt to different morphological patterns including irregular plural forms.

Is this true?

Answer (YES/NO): YES